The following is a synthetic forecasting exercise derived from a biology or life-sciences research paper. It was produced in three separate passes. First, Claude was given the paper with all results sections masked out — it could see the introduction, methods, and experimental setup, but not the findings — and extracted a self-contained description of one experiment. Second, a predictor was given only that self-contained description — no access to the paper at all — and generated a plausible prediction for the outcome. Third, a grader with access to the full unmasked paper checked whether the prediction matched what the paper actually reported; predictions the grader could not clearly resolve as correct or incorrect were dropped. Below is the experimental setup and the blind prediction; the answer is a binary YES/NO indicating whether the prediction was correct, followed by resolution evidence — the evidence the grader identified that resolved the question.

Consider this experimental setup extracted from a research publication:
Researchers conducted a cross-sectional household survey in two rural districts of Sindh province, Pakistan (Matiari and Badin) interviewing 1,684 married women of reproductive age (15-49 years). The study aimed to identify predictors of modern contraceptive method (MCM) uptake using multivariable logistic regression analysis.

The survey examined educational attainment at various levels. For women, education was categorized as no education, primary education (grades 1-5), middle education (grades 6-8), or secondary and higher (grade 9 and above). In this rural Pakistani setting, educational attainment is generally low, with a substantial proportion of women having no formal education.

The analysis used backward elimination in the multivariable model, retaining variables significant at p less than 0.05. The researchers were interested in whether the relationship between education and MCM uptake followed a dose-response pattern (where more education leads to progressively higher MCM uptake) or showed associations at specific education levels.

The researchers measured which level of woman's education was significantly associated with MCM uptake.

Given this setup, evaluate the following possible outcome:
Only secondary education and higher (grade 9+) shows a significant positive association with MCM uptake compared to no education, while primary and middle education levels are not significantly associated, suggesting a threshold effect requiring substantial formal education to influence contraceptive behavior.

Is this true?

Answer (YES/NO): NO